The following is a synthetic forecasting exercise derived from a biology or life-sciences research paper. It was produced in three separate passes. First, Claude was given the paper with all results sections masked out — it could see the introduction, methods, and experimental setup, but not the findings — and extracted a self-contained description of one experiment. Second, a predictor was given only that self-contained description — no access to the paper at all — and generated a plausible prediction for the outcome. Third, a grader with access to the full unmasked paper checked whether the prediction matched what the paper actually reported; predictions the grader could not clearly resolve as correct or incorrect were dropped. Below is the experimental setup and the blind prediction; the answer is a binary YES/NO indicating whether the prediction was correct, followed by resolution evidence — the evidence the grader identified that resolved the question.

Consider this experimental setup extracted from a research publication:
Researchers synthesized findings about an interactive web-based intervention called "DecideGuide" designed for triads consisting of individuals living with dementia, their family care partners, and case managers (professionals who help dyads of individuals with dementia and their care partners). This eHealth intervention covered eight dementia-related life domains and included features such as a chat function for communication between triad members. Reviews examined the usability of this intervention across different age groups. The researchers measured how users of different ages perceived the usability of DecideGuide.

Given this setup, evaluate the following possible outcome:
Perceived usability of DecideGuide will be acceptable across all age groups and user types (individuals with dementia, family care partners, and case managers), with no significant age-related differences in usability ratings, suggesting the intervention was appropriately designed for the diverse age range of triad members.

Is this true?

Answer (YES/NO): NO